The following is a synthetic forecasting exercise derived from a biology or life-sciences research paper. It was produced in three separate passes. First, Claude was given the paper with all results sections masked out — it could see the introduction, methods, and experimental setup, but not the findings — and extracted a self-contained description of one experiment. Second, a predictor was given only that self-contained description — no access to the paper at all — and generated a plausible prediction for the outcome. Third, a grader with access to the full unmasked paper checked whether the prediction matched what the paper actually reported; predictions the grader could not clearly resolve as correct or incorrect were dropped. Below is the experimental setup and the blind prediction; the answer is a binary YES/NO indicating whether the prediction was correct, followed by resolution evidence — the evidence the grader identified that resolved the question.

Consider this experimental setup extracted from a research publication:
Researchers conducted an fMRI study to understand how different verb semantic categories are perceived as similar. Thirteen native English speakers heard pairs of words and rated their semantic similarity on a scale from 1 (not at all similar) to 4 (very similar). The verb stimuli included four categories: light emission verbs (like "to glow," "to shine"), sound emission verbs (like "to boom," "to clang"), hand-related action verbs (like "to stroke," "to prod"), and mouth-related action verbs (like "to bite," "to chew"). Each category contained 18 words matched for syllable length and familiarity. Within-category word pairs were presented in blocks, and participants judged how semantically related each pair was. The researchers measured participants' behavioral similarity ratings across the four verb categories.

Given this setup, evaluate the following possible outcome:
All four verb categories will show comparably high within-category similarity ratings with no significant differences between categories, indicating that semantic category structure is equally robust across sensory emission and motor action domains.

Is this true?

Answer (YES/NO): NO